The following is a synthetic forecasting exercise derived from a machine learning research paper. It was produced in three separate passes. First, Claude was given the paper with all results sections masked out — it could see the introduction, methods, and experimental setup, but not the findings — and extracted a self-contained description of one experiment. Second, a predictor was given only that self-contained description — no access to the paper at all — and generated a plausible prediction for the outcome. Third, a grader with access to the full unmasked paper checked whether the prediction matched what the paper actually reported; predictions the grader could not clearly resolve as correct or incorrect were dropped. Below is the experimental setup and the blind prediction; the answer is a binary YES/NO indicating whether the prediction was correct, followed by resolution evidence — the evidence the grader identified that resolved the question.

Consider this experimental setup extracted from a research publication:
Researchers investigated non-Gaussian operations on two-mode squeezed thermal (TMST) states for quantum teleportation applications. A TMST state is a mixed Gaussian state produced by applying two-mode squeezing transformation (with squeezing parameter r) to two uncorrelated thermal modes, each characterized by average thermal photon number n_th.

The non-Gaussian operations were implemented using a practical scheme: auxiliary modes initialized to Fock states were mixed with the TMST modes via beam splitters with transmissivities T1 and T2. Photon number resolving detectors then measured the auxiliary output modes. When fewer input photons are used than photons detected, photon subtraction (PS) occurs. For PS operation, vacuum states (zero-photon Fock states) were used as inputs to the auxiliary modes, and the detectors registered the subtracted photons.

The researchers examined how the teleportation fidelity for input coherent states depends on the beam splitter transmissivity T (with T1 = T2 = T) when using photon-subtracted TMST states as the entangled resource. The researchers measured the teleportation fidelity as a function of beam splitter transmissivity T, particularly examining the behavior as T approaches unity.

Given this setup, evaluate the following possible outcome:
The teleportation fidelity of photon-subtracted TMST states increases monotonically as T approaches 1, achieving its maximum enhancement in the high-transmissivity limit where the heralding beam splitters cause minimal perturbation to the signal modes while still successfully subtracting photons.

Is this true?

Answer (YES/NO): YES